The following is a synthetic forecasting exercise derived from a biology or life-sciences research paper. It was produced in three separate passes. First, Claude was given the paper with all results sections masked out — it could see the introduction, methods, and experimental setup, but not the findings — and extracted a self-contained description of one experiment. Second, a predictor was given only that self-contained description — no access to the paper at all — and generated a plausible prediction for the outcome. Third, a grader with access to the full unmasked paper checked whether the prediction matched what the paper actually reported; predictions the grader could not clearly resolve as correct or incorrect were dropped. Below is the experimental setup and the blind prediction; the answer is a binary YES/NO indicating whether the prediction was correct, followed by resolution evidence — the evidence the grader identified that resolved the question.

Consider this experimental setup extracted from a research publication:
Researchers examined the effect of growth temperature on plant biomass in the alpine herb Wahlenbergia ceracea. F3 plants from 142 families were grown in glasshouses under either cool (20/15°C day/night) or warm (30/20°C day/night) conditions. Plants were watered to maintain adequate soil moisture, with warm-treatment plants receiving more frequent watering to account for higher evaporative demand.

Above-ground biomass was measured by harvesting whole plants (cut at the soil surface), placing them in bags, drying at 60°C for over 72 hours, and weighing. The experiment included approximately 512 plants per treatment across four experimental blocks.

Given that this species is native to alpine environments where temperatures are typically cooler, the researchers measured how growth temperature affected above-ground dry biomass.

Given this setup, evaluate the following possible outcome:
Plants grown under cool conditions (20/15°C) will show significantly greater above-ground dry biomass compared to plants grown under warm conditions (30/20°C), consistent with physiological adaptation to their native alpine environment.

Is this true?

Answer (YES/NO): NO